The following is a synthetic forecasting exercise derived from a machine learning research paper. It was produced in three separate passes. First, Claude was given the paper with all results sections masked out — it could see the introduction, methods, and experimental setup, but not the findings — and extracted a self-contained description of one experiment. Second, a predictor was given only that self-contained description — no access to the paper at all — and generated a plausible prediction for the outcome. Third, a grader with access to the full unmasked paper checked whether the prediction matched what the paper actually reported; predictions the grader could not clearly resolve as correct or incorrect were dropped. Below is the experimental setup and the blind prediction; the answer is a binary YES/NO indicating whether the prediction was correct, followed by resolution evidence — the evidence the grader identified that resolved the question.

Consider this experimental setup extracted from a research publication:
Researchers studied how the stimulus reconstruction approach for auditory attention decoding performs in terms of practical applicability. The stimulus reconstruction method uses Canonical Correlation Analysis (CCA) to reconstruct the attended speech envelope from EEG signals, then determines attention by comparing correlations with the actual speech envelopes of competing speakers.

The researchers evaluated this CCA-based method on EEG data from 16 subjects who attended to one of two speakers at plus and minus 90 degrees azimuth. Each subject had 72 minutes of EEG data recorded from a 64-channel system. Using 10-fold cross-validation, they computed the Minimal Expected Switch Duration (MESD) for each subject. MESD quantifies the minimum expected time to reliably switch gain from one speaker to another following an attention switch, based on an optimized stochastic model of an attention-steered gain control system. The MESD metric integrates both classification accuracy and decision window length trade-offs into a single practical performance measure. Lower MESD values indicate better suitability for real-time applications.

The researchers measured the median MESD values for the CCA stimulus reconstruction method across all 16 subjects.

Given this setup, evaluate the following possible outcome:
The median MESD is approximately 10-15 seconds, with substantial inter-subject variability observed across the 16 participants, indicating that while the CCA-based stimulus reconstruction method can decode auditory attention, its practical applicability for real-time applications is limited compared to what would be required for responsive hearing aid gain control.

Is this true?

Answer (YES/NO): NO